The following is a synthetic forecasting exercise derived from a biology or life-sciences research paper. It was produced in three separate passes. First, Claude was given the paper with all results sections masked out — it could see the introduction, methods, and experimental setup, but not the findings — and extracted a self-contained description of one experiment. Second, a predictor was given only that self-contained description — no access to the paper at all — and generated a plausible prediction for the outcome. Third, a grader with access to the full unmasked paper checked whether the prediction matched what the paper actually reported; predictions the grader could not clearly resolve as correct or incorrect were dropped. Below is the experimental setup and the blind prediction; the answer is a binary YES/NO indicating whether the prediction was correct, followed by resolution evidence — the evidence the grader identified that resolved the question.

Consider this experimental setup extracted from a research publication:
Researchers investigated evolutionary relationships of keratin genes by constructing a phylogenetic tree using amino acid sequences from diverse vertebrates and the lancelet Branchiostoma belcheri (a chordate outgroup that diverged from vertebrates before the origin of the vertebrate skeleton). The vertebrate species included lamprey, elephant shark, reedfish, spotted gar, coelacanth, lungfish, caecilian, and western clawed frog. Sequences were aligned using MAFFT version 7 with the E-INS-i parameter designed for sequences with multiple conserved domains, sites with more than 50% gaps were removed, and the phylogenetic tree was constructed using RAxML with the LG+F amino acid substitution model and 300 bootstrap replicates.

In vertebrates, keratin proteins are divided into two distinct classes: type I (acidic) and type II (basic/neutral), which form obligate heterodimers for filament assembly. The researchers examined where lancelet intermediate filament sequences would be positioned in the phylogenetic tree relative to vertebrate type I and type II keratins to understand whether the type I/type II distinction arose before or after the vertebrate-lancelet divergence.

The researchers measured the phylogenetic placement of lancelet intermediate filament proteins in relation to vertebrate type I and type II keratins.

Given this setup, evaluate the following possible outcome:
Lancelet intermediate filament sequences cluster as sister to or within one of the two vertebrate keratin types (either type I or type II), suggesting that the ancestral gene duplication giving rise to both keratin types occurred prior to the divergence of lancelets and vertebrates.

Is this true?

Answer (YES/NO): NO